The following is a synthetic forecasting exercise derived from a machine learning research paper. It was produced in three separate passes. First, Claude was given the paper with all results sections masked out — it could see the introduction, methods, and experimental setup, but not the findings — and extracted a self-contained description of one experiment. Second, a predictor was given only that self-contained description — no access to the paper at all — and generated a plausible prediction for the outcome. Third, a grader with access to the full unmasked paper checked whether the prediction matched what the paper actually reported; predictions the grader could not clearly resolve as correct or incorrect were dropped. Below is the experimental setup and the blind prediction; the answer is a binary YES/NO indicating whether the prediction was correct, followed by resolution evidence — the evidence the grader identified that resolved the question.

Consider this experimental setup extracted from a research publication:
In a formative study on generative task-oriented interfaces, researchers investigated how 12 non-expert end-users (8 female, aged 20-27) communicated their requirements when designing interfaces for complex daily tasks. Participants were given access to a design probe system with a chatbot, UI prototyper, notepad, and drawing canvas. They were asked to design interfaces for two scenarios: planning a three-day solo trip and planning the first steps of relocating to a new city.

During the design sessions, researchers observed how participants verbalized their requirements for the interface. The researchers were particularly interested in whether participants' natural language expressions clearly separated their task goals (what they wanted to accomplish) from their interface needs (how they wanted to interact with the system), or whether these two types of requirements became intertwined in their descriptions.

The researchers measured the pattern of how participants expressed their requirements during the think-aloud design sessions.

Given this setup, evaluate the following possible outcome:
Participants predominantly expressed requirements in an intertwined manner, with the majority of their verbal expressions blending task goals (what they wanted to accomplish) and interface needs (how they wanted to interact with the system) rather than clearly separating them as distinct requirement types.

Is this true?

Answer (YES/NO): YES